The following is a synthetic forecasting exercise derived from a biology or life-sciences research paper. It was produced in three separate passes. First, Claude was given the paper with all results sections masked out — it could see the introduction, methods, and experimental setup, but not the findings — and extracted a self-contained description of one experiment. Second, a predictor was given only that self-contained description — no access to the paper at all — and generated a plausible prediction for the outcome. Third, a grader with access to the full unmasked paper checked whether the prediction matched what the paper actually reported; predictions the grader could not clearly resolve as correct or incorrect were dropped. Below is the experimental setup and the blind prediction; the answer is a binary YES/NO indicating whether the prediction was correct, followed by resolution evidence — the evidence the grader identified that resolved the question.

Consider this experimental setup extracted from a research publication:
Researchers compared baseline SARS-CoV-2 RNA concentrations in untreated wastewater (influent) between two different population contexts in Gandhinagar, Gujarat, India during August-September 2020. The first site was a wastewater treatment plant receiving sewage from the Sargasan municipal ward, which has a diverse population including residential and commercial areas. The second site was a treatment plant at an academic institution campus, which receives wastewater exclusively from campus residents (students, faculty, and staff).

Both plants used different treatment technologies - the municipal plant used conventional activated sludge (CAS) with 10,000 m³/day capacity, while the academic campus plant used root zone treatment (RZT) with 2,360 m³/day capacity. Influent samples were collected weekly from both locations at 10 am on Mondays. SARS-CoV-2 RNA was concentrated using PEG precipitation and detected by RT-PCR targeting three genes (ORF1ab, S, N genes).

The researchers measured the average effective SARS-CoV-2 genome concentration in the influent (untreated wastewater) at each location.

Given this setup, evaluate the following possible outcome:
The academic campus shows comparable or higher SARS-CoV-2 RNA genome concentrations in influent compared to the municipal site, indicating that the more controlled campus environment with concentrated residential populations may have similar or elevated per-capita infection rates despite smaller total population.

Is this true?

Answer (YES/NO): NO